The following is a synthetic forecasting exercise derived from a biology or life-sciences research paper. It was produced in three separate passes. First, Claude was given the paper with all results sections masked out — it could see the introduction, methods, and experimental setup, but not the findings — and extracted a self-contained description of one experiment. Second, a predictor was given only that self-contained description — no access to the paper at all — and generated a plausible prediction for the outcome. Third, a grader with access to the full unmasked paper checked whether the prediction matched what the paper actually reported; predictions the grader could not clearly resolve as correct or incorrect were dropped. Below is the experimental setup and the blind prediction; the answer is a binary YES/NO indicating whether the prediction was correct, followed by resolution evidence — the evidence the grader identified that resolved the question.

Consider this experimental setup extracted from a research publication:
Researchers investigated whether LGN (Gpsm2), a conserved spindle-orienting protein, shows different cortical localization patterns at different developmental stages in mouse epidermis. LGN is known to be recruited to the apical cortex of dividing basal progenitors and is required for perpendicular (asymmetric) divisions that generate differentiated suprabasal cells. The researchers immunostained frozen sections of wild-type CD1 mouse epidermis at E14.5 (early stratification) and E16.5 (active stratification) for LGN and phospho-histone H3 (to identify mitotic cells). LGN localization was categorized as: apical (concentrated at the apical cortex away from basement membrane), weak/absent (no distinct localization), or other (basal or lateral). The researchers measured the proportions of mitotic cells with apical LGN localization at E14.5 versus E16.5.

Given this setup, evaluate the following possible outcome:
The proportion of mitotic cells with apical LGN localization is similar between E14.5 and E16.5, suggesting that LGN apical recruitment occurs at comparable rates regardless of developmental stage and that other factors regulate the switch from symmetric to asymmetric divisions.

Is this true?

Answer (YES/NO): NO